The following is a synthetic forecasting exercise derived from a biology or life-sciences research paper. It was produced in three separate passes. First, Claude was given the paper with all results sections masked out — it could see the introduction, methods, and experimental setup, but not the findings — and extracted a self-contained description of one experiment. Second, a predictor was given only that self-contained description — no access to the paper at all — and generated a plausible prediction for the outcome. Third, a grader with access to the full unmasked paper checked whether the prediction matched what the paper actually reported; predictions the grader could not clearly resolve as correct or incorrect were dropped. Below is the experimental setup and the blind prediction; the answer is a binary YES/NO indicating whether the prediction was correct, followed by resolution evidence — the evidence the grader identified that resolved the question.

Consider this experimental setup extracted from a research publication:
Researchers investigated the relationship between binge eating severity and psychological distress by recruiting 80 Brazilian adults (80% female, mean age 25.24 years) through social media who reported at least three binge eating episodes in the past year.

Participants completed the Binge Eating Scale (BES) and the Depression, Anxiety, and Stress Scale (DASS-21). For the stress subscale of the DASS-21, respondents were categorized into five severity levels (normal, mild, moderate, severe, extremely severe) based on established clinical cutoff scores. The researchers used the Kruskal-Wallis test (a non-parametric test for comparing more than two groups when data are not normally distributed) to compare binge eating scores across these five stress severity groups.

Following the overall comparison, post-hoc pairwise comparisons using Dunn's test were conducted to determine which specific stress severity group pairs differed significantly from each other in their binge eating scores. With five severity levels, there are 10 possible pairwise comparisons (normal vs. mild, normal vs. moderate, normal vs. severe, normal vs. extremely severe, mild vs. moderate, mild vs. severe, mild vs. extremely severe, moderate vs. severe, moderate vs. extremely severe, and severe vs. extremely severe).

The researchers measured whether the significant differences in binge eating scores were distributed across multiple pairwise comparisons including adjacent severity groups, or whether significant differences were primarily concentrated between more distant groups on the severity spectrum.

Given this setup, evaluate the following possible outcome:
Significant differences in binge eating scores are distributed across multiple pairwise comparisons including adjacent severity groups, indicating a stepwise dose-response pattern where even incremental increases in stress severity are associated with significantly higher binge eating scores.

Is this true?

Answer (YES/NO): NO